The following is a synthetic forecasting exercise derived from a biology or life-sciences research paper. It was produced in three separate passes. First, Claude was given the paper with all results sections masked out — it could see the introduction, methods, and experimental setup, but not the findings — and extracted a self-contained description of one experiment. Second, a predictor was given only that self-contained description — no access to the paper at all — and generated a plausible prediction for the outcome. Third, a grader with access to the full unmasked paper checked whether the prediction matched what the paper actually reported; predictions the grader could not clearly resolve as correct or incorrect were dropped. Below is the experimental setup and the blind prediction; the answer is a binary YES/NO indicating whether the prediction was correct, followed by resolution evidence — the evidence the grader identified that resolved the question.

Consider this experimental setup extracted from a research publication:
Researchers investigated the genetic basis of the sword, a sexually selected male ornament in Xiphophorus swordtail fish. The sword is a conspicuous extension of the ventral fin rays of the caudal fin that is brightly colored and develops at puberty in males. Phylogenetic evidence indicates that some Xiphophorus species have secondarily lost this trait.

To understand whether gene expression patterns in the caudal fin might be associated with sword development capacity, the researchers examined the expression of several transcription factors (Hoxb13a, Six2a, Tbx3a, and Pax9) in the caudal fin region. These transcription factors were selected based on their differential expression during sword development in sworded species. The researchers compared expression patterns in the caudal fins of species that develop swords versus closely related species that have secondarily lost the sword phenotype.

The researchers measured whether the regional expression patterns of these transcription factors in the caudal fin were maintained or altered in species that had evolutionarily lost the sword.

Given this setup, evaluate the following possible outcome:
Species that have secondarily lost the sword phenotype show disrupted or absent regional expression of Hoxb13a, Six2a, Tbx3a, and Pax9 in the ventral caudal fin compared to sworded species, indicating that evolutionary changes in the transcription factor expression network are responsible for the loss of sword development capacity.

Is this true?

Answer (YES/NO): NO